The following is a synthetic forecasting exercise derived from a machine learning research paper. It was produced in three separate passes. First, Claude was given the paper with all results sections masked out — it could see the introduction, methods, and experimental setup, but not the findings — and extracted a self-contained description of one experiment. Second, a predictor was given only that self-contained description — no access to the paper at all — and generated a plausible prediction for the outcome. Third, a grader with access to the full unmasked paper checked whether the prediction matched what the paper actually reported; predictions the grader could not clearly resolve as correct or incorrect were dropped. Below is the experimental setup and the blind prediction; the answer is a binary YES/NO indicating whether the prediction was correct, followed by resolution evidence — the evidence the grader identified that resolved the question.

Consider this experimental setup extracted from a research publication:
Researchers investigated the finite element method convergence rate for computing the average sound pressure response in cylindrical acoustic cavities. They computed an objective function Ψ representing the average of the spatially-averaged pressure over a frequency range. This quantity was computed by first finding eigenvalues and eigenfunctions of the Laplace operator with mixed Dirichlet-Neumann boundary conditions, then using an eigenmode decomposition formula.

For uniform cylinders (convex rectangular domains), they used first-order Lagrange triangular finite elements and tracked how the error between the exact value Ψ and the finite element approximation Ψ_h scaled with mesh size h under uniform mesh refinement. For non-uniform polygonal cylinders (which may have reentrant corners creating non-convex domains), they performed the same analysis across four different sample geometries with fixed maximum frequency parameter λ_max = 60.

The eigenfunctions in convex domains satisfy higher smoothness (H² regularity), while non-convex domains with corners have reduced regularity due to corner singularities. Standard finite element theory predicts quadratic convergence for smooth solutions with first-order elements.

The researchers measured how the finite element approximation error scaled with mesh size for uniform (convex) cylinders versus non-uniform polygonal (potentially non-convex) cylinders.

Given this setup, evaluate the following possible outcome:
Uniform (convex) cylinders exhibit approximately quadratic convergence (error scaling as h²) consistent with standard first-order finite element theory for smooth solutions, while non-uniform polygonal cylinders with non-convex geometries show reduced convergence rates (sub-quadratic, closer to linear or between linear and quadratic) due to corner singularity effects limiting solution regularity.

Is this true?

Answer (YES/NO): YES